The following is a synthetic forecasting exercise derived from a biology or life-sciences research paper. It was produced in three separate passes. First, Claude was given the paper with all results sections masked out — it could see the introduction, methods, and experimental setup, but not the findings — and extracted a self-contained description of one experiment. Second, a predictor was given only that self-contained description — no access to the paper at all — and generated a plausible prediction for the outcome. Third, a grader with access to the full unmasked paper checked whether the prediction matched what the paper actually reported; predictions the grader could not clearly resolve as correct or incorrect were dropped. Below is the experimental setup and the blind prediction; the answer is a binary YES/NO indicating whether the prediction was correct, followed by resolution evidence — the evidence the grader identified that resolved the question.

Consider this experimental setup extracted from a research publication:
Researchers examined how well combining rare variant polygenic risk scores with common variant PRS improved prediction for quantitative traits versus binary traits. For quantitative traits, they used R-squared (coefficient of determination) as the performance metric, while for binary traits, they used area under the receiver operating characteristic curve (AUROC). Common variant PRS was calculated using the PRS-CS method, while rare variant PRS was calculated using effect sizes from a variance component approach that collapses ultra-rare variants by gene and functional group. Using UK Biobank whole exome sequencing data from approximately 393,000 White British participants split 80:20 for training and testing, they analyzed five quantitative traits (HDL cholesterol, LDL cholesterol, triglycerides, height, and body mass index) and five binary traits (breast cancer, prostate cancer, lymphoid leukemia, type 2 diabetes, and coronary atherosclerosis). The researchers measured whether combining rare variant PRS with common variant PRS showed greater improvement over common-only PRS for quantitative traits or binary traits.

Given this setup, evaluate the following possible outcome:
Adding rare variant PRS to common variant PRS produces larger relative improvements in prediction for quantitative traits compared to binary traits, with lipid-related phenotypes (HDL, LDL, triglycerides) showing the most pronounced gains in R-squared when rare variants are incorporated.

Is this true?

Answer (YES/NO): YES